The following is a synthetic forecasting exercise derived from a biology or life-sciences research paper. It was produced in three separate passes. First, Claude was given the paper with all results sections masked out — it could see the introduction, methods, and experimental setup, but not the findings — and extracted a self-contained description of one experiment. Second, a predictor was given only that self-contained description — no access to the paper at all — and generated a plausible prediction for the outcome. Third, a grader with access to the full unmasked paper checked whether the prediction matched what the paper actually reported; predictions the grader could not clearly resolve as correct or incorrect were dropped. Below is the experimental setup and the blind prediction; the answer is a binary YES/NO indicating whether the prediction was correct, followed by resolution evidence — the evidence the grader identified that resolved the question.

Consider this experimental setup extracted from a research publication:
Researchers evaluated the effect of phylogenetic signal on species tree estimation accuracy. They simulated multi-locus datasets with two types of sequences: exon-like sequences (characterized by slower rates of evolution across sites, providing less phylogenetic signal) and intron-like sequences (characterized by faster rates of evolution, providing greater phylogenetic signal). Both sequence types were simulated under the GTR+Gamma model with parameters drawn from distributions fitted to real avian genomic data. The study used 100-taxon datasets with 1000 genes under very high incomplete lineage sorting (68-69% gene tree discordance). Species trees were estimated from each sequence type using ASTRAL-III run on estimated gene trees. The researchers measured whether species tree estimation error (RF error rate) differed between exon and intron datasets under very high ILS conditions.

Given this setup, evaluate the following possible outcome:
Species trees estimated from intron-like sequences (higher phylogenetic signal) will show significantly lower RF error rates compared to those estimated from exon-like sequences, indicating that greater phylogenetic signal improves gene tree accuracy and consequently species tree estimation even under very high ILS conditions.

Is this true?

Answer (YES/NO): NO